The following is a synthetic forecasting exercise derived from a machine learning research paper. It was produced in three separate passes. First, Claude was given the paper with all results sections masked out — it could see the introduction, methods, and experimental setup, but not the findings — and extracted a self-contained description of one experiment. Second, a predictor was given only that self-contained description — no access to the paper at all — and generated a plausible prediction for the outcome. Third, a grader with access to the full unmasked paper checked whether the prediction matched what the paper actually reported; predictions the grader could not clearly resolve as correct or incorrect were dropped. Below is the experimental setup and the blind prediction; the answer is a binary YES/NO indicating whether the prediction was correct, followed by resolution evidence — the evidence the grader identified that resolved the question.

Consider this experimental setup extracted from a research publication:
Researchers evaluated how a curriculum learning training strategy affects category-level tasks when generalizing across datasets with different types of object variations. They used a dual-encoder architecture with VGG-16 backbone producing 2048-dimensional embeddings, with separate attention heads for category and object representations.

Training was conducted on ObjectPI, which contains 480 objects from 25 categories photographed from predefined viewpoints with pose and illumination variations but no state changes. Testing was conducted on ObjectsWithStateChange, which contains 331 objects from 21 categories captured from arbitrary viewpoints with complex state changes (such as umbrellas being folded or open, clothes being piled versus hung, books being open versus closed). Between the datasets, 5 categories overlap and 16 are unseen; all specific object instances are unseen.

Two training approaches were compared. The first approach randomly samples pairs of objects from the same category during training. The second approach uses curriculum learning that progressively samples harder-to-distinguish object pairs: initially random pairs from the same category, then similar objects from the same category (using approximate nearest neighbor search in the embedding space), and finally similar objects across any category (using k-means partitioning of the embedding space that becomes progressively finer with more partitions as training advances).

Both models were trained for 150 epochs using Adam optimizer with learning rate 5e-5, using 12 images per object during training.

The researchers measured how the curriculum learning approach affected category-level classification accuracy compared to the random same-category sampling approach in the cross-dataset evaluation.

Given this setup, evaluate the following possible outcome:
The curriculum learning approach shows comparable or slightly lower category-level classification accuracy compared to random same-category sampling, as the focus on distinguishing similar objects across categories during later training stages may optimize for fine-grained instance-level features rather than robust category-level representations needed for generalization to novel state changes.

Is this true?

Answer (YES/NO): YES